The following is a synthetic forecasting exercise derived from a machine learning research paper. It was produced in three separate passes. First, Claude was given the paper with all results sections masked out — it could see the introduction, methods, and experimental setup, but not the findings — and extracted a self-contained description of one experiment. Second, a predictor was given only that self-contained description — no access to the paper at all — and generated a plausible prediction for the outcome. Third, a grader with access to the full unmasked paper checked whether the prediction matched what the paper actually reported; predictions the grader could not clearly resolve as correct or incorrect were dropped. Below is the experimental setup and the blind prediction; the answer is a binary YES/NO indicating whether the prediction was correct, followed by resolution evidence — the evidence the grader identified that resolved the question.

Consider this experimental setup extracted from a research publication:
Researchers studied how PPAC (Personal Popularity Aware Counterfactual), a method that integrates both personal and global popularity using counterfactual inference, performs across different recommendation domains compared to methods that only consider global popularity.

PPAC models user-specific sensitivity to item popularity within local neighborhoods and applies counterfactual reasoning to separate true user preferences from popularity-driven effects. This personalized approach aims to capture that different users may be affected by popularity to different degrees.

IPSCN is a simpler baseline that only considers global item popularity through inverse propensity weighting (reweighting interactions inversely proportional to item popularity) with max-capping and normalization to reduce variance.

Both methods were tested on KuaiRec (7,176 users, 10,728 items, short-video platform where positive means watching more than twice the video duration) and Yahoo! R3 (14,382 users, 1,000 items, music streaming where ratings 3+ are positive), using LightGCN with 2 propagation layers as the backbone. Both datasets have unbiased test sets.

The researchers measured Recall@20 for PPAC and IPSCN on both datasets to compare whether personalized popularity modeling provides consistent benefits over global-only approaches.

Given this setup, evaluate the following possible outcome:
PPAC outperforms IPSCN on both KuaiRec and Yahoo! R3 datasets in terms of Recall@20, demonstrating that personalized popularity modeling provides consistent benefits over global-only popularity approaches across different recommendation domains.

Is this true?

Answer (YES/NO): YES